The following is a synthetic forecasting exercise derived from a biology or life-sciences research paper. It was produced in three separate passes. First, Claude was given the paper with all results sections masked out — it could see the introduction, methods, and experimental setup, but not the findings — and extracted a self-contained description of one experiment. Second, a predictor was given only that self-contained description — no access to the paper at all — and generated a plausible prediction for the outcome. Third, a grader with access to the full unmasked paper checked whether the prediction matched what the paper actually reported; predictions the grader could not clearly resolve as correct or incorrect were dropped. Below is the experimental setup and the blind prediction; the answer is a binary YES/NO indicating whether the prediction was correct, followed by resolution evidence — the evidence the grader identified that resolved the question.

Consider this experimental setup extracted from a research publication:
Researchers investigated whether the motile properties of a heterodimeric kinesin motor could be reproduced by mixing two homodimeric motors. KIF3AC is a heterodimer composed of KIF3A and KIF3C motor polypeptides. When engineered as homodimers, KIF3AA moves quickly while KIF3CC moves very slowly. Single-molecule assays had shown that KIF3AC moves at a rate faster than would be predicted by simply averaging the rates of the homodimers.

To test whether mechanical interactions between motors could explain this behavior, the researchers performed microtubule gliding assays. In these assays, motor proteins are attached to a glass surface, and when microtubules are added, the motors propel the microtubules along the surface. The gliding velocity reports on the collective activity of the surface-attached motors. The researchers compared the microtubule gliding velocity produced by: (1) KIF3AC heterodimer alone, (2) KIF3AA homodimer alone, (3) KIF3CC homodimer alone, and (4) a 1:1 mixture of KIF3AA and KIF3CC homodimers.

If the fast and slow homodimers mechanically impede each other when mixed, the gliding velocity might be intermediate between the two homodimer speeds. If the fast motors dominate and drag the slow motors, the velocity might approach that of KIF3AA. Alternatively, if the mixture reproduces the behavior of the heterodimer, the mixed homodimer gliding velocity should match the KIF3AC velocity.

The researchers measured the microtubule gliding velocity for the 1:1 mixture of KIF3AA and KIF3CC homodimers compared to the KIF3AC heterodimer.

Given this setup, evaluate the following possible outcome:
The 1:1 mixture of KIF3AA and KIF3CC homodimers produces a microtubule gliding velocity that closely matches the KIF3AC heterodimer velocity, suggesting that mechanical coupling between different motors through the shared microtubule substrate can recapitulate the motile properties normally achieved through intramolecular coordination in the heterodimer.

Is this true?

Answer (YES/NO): YES